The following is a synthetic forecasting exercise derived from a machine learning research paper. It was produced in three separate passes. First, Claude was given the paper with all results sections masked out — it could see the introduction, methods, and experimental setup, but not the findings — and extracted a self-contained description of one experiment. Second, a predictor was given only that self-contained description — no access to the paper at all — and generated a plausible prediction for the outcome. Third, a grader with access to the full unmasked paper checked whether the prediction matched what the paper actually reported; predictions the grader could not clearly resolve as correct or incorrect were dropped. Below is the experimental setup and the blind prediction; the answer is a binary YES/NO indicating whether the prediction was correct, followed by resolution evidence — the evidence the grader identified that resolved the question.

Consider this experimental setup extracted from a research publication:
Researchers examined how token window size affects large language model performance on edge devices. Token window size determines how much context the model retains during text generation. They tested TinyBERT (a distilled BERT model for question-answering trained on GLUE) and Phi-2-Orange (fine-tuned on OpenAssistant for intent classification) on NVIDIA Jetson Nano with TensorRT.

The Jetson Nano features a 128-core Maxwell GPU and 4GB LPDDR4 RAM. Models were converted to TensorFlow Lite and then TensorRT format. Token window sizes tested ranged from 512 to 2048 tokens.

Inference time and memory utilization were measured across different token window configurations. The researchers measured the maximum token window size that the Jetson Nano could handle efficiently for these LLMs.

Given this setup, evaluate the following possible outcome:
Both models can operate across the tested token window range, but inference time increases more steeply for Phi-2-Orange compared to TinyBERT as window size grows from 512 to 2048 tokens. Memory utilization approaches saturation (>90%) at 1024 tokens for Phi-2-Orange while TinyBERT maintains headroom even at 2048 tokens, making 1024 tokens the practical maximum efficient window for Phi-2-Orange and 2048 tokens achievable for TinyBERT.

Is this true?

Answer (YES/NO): NO